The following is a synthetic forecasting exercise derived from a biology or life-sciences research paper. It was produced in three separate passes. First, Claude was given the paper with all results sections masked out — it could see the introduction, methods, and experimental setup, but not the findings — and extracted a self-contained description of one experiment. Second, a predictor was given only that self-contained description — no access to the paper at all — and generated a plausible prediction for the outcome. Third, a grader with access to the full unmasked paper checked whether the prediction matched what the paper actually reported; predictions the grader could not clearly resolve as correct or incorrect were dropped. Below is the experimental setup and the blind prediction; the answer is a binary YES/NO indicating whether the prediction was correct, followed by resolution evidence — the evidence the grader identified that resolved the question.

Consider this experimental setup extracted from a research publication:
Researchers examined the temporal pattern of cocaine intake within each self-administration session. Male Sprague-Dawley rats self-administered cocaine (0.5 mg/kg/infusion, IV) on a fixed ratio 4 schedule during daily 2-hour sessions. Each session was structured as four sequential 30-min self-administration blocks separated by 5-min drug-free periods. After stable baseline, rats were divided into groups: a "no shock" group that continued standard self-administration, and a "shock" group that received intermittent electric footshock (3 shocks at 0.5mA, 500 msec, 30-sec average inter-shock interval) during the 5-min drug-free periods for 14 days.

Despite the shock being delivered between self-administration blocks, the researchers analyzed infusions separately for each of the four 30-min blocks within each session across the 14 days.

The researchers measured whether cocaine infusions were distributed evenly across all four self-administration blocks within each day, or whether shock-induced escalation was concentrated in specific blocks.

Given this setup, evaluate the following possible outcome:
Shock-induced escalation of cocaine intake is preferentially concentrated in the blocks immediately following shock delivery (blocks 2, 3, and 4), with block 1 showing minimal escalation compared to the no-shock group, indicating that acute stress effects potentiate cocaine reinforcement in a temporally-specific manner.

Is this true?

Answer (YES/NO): NO